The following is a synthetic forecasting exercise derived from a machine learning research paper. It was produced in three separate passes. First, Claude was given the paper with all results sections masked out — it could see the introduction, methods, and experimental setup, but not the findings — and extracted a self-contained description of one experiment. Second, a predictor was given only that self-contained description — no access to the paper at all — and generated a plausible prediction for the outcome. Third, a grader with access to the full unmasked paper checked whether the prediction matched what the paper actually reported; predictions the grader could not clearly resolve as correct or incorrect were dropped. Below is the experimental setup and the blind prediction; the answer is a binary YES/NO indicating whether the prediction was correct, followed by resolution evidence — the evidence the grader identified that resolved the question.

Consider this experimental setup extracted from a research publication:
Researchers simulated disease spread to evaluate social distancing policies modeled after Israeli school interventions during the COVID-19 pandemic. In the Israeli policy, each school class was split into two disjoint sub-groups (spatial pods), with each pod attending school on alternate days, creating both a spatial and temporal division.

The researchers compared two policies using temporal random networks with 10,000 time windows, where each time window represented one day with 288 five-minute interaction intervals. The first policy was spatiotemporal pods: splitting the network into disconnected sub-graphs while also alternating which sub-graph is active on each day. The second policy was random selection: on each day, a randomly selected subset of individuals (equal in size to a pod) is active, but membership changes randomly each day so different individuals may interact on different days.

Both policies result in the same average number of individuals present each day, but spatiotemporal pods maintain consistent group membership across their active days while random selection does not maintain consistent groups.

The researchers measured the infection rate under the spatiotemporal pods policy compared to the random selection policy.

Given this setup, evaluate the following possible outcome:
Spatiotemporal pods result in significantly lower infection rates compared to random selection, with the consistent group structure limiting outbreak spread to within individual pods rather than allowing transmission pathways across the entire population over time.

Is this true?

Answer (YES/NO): YES